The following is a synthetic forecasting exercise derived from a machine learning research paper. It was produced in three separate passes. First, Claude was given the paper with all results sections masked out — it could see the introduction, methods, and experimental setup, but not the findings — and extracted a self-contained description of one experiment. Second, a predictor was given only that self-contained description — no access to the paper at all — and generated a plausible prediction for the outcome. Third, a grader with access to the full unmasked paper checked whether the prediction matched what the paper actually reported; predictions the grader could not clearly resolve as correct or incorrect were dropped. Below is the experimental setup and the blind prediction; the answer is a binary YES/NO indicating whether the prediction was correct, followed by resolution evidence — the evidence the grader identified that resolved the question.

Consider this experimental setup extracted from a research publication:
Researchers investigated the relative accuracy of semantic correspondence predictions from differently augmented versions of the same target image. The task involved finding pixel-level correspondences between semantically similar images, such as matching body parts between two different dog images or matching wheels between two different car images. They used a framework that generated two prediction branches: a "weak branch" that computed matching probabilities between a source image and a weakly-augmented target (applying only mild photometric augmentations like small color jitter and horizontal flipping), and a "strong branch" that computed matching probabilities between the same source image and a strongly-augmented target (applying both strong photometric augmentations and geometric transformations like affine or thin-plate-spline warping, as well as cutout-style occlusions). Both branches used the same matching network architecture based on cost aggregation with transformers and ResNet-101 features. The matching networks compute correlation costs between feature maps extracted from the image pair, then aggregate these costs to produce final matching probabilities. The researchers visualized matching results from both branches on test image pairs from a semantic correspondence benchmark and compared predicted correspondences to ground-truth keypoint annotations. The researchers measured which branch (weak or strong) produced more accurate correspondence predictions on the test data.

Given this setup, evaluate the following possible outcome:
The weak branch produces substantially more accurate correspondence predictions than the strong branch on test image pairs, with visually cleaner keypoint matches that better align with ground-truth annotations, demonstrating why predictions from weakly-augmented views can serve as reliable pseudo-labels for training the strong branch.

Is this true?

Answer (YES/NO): YES